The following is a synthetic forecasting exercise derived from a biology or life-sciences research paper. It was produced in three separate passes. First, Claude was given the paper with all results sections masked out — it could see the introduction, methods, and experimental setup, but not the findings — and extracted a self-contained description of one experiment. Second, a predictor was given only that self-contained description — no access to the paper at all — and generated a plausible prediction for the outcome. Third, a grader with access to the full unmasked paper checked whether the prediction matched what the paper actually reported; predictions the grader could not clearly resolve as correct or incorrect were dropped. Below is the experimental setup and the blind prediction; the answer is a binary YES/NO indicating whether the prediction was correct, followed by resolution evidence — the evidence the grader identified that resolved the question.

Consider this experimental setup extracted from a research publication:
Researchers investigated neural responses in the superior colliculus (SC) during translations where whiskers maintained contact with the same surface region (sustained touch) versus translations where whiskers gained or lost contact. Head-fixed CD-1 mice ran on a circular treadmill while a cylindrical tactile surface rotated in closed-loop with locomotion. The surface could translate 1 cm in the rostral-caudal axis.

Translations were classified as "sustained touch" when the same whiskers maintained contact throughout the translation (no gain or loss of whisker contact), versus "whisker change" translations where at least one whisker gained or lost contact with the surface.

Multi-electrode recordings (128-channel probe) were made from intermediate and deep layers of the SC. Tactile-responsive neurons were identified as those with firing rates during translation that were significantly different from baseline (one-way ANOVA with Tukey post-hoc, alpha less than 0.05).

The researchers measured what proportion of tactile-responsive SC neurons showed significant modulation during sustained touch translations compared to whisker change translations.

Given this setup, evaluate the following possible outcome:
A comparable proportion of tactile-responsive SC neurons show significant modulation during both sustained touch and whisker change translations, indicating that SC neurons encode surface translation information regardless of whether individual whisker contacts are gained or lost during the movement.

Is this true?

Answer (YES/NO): NO